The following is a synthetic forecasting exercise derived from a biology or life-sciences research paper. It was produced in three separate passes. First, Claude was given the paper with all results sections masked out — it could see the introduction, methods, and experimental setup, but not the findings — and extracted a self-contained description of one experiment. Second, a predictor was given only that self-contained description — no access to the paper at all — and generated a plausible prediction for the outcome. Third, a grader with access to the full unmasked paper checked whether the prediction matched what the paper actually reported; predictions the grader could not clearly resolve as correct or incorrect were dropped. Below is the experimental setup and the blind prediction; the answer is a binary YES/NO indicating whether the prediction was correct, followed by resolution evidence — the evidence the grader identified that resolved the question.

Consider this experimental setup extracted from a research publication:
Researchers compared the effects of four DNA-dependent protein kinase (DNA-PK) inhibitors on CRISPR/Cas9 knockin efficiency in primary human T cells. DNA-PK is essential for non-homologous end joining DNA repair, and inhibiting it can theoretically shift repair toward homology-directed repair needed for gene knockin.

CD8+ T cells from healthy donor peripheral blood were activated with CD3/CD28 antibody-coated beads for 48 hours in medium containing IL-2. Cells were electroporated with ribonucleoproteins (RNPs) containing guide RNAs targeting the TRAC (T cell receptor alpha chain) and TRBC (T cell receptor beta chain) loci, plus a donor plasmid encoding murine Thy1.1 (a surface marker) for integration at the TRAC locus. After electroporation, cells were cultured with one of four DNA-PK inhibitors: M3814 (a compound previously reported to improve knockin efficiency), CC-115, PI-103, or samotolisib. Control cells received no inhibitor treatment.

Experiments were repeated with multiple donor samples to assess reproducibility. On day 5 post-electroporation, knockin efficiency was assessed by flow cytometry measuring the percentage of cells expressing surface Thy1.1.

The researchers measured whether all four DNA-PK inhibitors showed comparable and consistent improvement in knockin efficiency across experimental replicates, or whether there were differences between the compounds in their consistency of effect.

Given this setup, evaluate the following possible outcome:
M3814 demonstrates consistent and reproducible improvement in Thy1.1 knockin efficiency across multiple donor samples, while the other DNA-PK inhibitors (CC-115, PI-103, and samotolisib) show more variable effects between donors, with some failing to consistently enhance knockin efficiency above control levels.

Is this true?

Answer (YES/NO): NO